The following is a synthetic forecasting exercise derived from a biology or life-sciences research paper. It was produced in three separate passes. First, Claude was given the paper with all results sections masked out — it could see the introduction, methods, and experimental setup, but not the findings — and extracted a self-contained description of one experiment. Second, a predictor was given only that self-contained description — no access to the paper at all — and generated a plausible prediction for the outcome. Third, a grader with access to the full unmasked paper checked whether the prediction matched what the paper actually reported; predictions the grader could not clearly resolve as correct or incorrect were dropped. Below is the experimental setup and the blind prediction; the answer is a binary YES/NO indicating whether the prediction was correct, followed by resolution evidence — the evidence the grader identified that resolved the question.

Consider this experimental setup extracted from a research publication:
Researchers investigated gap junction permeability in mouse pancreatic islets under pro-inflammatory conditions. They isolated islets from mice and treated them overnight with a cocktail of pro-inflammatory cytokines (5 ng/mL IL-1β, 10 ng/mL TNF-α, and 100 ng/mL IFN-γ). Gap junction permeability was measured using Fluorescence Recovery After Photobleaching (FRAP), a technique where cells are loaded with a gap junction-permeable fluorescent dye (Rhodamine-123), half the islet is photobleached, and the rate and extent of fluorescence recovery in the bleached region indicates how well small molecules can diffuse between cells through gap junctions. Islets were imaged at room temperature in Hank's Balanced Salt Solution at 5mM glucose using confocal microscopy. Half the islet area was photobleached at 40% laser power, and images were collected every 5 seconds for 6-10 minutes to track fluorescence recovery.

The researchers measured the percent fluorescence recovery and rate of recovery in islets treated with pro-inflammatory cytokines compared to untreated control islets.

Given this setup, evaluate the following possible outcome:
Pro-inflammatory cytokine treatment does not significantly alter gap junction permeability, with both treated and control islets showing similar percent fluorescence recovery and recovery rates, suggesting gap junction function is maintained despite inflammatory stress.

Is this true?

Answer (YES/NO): NO